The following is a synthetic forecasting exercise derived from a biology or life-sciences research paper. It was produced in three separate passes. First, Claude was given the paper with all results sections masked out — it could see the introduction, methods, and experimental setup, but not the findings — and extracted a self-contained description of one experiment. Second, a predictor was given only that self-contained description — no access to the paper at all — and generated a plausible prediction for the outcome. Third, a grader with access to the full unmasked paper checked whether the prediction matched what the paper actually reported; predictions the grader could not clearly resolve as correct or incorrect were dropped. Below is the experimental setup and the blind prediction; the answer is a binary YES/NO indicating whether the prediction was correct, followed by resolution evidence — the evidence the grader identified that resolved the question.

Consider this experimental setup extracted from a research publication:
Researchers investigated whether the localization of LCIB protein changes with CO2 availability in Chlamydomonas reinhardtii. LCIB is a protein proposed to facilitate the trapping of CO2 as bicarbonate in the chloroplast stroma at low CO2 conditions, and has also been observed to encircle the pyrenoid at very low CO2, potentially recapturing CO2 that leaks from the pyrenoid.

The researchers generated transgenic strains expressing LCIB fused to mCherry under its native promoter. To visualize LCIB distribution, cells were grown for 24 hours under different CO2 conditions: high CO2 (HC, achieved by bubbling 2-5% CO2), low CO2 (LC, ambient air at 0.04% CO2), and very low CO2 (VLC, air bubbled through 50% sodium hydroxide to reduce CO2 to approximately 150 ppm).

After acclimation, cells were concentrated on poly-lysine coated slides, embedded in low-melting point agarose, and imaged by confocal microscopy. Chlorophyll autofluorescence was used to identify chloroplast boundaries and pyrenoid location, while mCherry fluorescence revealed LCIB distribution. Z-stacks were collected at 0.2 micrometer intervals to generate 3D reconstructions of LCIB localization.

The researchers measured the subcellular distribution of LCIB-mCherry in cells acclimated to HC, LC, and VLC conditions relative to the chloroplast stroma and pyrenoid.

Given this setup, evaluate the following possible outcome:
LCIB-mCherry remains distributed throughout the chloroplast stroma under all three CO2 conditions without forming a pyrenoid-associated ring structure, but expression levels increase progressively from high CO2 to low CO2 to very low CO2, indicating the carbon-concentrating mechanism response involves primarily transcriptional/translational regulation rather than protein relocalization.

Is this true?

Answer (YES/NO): NO